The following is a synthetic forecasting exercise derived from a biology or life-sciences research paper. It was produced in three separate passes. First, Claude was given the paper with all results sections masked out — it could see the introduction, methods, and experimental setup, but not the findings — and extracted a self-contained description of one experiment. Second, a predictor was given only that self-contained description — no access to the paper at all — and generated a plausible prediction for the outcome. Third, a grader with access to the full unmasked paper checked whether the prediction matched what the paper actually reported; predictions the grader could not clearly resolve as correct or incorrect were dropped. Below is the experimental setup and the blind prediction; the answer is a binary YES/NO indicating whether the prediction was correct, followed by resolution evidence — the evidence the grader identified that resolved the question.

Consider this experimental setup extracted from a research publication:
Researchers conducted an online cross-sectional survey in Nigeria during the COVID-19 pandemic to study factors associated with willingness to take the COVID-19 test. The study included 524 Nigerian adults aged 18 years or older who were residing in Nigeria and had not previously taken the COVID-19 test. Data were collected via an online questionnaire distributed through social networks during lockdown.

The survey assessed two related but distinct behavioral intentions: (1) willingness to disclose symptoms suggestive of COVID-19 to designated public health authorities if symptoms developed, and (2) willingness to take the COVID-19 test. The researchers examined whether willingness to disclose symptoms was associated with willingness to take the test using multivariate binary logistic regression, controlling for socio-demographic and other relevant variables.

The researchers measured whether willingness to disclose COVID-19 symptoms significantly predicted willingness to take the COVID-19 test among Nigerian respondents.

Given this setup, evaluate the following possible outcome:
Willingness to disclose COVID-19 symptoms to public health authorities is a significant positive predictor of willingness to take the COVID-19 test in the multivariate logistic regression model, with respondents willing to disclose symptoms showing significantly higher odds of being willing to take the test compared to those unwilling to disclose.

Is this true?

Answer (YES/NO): YES